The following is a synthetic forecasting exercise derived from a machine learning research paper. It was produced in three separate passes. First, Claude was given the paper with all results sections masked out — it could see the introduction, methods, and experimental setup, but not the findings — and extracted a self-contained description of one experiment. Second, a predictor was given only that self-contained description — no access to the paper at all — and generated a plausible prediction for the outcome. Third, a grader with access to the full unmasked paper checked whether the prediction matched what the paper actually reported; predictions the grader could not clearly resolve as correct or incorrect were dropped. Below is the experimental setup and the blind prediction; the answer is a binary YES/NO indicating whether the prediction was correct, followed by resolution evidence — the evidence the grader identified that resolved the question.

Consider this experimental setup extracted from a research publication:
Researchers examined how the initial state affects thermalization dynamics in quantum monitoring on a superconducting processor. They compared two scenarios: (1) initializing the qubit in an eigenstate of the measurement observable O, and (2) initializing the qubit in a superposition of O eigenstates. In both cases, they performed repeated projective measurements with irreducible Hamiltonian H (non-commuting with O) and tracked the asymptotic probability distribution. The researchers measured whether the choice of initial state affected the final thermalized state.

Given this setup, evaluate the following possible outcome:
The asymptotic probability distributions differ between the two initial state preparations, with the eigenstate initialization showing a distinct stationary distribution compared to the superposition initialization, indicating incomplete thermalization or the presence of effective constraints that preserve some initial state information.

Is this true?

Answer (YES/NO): NO